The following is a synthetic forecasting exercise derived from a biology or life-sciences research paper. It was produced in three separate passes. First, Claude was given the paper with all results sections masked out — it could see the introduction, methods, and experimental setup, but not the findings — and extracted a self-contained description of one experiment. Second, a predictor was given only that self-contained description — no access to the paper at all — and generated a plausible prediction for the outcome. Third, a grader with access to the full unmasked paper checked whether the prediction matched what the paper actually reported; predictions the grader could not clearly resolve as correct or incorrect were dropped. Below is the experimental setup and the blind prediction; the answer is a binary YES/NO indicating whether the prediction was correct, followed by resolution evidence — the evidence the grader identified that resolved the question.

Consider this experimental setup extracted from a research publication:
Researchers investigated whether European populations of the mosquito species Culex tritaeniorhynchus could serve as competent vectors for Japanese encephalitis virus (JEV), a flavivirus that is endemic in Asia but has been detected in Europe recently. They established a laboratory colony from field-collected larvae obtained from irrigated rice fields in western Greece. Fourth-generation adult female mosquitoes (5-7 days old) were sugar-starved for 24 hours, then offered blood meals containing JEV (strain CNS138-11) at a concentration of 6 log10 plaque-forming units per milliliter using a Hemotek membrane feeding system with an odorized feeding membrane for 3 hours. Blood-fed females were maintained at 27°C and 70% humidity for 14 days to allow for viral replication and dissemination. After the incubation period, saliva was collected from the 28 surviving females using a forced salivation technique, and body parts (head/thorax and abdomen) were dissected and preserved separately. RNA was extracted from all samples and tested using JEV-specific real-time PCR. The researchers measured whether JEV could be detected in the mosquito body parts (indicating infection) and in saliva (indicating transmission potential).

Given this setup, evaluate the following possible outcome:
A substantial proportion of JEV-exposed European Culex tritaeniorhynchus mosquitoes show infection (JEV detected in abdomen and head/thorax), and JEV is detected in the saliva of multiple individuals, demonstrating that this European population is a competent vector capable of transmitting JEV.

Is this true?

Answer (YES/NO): YES